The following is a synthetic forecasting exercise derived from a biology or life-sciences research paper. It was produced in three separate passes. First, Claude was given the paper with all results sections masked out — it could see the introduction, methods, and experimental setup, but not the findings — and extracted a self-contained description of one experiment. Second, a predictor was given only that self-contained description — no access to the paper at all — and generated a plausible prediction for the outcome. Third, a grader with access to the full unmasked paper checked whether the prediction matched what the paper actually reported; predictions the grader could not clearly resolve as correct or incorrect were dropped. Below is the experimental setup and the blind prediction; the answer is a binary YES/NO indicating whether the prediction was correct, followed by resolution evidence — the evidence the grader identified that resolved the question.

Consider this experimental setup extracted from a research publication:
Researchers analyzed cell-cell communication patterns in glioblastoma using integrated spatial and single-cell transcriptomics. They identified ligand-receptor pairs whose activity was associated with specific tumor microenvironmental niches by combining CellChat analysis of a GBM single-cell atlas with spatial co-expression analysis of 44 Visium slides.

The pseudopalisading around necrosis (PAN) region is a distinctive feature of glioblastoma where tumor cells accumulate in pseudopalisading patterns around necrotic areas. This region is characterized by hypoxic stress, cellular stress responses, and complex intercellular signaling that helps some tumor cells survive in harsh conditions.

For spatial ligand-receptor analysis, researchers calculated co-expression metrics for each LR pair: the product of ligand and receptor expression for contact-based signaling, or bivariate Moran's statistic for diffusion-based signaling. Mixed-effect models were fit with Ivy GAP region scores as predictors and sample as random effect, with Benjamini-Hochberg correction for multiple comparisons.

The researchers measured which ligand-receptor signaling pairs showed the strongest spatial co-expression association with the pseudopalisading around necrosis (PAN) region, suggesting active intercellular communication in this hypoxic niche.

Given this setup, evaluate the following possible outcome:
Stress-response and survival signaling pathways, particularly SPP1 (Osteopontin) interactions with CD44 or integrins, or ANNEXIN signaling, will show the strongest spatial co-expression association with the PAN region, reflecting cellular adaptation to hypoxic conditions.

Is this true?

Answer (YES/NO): YES